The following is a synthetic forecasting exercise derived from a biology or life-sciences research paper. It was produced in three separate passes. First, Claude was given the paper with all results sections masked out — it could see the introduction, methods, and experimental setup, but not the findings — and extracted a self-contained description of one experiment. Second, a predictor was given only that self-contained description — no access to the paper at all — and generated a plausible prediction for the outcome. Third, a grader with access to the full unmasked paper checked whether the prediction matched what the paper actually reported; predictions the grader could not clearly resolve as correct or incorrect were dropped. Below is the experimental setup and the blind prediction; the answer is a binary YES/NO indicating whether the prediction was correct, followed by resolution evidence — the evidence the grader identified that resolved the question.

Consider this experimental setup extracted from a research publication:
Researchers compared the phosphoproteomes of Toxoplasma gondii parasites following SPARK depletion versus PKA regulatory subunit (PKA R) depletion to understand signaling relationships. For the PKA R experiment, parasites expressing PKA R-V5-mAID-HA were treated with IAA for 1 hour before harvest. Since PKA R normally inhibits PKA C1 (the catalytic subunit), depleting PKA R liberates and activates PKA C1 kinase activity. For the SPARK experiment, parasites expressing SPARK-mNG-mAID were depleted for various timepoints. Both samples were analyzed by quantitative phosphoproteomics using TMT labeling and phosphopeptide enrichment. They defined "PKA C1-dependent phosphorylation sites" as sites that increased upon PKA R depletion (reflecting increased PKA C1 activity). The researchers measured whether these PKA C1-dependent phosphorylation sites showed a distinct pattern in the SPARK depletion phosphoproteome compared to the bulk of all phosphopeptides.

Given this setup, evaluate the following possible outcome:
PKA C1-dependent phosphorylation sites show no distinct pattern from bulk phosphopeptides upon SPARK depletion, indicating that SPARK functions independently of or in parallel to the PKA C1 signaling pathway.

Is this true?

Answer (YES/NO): NO